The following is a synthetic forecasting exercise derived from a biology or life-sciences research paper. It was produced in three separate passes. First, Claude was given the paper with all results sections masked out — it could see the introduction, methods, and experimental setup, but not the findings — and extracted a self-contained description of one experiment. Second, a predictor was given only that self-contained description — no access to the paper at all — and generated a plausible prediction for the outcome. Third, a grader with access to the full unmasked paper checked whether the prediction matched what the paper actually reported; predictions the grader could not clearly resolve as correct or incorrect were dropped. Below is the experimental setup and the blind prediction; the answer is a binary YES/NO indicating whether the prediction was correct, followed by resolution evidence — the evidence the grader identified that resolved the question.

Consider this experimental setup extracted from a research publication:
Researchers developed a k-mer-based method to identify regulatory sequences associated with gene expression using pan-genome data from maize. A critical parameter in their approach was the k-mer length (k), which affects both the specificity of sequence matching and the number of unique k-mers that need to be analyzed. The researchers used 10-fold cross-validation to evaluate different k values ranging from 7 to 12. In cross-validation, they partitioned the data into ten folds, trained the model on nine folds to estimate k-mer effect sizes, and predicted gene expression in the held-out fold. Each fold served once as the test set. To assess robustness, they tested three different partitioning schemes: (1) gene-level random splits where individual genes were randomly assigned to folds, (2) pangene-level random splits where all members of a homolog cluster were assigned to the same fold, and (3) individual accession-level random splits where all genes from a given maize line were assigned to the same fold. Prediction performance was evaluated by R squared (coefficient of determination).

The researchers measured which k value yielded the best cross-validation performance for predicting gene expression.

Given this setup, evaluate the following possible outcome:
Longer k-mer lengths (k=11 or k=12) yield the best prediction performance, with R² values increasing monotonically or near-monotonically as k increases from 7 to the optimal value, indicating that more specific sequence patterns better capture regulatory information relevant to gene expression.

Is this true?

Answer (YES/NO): YES